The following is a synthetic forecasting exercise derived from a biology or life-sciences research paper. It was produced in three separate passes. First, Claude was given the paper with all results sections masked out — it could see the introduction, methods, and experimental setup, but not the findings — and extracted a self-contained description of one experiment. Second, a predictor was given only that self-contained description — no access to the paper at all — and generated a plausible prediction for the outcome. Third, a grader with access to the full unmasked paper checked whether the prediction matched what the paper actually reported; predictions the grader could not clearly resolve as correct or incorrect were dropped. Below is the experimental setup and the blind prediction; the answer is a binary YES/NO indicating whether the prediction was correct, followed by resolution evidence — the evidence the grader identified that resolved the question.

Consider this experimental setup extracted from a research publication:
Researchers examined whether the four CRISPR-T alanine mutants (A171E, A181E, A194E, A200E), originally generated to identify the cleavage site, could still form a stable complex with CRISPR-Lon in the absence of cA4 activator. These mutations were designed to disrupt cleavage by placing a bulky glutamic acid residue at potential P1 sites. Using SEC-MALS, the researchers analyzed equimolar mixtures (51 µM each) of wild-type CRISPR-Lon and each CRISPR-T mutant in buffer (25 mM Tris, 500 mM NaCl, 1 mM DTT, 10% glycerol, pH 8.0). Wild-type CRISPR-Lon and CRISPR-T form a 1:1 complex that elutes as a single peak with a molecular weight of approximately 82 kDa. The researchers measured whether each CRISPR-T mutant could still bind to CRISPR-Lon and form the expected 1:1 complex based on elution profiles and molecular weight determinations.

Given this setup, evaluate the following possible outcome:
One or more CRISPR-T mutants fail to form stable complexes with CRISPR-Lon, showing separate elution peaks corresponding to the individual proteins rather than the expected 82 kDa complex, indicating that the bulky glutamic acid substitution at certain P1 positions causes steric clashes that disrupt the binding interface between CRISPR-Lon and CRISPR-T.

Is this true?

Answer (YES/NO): YES